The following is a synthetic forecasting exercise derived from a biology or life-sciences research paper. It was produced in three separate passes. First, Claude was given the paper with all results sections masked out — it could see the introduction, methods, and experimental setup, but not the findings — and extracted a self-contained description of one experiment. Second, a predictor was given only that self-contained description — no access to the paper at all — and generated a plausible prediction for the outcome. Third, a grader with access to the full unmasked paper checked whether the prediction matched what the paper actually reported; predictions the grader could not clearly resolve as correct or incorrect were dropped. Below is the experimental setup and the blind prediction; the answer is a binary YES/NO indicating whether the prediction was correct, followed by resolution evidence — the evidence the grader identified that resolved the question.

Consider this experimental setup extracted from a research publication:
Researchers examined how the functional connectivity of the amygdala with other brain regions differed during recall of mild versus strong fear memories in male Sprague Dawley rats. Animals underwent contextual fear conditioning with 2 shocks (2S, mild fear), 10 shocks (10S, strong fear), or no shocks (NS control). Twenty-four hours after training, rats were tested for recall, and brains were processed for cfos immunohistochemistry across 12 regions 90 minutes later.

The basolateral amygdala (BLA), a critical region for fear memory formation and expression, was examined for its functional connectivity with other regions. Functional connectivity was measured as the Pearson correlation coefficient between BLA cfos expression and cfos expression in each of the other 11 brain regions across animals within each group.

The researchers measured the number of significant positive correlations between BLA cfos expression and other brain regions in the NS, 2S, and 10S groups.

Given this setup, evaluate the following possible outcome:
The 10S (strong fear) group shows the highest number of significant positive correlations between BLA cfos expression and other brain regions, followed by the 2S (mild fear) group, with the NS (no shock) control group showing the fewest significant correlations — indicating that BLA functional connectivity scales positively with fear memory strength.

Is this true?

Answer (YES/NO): NO